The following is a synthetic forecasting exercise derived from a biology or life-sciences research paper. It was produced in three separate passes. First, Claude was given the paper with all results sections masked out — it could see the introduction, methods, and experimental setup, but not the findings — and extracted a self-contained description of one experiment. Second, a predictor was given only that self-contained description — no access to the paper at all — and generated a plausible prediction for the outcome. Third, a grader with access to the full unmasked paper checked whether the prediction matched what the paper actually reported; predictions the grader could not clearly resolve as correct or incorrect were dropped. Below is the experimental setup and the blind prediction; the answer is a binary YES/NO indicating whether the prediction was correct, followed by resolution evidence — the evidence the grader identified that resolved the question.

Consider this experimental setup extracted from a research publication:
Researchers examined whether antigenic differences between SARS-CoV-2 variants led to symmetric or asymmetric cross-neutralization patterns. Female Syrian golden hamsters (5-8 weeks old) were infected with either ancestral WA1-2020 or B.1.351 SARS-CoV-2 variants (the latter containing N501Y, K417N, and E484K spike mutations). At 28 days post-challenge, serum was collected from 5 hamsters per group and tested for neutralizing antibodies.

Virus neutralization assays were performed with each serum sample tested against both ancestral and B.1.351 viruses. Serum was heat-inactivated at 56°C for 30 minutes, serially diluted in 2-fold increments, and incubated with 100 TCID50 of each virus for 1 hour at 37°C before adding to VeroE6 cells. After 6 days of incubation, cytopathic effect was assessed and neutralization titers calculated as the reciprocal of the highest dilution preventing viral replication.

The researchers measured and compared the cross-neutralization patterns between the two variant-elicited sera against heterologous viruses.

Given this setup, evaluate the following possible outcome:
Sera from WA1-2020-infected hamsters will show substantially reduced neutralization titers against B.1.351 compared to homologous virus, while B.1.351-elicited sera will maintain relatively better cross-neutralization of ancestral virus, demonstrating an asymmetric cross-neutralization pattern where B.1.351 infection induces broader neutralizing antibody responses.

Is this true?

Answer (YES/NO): NO